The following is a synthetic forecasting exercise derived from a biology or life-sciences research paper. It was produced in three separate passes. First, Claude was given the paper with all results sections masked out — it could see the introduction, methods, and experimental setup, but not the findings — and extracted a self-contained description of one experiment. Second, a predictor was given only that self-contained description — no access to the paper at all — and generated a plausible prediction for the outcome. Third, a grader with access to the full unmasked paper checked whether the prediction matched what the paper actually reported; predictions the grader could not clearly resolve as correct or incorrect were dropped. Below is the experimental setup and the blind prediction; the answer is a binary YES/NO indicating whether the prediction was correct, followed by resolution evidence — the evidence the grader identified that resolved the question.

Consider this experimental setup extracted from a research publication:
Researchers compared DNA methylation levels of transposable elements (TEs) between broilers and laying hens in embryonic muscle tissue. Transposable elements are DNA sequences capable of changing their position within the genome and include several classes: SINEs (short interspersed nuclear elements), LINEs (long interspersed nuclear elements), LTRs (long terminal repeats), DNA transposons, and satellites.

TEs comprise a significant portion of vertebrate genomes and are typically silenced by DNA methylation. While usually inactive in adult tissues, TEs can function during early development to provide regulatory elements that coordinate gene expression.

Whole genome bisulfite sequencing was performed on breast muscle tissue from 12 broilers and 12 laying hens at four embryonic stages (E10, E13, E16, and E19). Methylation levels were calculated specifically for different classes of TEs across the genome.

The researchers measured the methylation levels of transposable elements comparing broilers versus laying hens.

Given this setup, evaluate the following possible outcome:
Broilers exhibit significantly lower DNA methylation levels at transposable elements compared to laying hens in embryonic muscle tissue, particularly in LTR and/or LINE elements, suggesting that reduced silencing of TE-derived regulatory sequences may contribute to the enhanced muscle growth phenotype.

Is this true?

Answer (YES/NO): NO